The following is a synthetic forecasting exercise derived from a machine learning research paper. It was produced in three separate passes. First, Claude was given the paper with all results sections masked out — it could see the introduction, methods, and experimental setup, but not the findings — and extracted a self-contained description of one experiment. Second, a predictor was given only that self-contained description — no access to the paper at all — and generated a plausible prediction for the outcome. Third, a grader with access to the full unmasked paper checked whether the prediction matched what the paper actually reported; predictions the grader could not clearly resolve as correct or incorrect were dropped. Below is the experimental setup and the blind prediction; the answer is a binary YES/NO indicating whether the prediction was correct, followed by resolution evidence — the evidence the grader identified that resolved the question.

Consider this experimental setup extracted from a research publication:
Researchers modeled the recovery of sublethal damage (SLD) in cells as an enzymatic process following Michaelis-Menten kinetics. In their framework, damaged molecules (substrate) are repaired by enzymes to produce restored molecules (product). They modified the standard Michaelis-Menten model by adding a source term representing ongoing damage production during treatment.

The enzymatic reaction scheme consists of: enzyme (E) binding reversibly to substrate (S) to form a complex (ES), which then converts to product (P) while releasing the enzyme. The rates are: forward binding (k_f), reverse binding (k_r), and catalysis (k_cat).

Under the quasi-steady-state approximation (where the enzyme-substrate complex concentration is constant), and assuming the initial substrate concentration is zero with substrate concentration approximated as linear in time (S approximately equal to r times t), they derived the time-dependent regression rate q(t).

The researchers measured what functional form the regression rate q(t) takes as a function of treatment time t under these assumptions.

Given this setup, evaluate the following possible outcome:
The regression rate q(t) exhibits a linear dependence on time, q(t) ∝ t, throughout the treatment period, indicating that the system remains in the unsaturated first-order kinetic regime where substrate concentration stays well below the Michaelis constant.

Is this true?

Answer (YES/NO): NO